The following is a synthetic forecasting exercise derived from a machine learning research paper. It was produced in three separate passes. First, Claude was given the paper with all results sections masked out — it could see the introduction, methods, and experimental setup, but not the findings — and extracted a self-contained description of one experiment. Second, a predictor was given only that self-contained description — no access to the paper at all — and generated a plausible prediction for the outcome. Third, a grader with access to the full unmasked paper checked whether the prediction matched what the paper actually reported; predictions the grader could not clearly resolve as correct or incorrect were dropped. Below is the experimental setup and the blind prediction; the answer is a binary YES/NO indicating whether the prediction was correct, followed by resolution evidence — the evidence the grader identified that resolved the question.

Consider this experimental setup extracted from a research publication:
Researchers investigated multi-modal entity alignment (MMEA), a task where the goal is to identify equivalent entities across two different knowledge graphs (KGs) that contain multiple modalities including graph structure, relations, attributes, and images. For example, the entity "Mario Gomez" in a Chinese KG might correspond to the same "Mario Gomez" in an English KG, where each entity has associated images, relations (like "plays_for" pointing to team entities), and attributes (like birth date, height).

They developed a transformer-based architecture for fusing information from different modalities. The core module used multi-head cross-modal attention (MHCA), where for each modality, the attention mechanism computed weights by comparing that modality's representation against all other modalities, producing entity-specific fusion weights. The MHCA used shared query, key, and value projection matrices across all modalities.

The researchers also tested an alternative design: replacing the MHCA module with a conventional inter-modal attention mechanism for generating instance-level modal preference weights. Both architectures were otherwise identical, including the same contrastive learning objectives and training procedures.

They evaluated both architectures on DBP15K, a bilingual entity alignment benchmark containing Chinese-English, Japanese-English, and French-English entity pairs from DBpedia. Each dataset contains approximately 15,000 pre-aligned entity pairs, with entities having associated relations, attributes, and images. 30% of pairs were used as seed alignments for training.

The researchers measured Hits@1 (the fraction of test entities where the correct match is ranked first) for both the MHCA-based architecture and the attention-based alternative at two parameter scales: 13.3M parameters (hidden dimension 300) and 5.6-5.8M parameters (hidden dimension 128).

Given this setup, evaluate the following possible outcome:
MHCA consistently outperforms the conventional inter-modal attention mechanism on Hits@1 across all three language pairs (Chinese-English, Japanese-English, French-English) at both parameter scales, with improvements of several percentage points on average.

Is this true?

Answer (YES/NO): NO